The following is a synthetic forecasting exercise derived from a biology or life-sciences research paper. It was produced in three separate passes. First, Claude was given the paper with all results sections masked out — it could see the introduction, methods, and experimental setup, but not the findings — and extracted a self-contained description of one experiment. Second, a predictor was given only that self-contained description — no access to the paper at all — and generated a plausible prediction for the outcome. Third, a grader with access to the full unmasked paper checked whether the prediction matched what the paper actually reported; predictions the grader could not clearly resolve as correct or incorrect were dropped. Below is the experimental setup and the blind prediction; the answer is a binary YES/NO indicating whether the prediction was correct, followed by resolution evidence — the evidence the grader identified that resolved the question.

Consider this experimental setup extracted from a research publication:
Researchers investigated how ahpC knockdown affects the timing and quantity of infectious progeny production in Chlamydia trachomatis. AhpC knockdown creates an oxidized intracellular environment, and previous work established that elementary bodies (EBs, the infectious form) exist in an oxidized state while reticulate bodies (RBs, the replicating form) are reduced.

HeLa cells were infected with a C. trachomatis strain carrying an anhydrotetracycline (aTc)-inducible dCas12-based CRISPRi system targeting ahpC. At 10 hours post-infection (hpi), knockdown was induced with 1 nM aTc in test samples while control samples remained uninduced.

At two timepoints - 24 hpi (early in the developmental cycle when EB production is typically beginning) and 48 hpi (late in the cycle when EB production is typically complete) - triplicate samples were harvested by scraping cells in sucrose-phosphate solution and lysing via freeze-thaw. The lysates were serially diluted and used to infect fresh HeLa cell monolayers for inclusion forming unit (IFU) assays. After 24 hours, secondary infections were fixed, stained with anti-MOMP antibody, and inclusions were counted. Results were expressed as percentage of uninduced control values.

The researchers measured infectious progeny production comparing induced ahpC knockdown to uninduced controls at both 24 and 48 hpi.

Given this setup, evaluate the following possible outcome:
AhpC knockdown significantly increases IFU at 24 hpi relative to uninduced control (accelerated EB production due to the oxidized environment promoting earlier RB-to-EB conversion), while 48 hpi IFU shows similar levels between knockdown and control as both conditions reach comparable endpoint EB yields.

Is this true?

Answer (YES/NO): NO